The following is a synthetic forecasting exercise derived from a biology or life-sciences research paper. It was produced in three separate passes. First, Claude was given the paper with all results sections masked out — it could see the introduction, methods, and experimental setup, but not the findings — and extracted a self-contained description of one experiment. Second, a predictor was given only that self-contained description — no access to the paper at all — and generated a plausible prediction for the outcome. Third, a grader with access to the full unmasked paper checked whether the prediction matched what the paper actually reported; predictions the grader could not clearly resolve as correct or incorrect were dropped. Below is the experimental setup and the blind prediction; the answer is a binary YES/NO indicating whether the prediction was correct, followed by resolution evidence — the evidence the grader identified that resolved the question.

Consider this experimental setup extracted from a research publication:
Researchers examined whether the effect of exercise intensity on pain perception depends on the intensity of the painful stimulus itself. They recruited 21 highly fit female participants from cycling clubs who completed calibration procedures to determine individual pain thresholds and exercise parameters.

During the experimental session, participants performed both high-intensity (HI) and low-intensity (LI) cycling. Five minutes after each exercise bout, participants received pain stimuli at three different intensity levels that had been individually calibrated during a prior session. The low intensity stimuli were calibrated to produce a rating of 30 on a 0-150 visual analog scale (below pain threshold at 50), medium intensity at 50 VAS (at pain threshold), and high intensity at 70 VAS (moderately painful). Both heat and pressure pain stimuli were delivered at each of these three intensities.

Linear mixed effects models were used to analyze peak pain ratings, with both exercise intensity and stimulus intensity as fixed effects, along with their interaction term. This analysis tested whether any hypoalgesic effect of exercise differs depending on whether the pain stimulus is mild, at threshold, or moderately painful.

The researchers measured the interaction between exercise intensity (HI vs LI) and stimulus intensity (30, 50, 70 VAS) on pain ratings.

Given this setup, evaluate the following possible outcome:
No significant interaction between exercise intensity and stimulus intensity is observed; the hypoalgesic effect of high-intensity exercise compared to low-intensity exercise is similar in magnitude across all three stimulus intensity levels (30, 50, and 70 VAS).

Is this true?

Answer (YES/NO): NO